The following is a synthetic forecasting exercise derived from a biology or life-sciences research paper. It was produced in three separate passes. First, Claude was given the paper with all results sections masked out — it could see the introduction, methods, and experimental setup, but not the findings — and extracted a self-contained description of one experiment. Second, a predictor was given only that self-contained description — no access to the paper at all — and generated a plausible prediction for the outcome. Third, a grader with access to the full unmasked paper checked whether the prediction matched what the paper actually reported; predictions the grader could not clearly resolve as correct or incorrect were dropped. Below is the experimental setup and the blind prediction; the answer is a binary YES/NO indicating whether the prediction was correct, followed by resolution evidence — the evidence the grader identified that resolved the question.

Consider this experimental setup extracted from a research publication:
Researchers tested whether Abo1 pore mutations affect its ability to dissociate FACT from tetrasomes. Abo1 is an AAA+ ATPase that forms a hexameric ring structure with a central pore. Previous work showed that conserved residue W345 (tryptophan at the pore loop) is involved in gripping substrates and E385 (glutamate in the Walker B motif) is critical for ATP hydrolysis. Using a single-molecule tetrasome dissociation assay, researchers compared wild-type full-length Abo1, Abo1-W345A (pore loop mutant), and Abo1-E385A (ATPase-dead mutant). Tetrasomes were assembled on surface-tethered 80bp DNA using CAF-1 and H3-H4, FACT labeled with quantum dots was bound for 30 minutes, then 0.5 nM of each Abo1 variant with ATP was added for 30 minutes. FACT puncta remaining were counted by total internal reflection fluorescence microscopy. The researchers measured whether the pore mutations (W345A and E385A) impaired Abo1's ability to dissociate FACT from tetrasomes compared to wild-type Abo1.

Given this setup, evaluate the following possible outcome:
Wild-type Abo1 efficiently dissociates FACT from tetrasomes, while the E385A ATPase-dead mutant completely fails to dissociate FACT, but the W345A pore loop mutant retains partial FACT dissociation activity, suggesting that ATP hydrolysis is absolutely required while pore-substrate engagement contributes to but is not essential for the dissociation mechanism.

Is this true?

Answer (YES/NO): NO